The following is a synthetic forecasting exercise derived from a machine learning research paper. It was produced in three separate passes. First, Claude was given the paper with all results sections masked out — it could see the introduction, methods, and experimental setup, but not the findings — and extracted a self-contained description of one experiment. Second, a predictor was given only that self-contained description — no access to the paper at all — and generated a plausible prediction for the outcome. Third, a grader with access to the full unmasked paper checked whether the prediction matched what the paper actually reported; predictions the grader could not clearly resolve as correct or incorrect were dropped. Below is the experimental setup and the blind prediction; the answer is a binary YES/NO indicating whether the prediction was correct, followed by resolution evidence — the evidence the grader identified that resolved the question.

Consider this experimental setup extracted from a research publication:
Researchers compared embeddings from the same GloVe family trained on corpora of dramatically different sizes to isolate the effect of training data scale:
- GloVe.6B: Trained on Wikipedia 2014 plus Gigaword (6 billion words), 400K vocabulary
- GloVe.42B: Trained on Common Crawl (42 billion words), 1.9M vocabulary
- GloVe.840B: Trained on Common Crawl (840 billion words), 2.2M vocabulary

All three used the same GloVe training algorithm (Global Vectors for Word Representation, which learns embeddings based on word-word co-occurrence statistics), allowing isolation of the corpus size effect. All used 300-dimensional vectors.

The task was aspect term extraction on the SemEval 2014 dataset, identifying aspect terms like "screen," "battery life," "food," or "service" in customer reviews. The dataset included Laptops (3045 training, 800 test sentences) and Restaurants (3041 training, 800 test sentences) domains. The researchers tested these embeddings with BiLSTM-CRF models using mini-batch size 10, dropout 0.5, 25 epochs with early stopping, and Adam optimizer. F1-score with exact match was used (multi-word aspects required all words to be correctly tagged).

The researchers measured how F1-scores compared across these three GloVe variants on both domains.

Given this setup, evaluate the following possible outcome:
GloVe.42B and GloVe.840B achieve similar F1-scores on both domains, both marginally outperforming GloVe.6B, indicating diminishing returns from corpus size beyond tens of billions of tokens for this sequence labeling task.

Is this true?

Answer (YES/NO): NO